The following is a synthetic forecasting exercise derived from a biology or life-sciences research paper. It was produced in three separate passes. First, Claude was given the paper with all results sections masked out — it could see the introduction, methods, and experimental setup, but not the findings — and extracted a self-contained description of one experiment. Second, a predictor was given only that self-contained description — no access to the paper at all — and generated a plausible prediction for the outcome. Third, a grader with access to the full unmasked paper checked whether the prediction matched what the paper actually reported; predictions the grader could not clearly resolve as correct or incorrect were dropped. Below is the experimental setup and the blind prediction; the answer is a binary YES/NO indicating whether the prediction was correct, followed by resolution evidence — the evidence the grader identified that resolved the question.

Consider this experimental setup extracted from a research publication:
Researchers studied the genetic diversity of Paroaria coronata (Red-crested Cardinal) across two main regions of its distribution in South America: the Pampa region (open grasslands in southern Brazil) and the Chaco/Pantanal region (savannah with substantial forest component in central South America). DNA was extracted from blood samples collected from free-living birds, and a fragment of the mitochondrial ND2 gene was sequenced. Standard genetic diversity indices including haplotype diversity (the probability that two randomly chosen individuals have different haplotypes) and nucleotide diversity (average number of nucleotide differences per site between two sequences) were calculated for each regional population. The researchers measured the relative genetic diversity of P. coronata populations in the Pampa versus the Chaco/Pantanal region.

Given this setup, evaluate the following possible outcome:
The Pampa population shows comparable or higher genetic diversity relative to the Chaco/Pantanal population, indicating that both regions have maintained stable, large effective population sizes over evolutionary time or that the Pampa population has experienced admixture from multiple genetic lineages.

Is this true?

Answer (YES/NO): NO